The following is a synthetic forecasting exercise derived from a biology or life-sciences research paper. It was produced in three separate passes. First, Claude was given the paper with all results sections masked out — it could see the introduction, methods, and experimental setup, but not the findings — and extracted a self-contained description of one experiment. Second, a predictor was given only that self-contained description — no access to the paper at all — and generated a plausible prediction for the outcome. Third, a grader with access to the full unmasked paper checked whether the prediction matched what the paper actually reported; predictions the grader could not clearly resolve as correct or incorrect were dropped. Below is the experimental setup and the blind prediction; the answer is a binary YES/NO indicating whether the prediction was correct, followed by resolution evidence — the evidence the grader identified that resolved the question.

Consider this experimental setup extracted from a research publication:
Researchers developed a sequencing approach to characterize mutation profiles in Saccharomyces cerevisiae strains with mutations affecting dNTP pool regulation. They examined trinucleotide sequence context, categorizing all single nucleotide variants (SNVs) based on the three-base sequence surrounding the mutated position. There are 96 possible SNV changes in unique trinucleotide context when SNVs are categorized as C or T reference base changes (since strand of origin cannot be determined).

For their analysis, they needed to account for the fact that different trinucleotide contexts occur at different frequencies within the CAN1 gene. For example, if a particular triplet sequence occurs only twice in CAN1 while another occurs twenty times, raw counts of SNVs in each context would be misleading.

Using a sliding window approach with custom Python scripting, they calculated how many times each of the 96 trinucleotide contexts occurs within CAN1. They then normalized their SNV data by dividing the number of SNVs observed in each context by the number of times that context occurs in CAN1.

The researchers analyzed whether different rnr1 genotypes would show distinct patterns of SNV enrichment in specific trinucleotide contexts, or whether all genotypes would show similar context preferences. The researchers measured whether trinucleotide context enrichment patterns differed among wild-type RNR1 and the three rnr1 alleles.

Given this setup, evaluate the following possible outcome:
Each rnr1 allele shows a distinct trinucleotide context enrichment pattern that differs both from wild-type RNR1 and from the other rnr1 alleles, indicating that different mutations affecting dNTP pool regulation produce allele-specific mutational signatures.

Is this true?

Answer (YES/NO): NO